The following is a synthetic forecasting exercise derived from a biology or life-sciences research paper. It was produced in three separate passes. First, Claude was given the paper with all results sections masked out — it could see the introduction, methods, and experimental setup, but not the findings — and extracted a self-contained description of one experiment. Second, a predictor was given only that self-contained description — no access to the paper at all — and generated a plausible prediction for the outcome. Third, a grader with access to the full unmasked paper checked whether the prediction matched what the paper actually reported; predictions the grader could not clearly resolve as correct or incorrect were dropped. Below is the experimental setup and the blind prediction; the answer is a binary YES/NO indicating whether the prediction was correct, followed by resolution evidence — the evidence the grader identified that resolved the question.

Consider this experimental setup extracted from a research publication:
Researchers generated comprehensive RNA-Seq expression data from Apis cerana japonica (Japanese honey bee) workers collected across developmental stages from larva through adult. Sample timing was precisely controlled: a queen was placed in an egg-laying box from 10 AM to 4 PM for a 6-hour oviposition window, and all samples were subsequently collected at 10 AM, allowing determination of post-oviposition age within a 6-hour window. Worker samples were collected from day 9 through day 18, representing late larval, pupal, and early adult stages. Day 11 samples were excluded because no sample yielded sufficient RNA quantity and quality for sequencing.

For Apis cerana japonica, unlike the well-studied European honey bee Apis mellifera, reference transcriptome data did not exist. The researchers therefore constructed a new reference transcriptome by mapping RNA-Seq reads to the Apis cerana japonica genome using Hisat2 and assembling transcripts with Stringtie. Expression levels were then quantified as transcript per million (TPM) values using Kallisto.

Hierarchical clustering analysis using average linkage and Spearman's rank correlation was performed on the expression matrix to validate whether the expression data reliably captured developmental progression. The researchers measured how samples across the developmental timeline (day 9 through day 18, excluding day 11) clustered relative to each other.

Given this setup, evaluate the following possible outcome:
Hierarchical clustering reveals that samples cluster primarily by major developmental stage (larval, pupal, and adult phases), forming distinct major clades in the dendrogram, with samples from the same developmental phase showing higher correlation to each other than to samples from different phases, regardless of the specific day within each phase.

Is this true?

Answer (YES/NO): NO